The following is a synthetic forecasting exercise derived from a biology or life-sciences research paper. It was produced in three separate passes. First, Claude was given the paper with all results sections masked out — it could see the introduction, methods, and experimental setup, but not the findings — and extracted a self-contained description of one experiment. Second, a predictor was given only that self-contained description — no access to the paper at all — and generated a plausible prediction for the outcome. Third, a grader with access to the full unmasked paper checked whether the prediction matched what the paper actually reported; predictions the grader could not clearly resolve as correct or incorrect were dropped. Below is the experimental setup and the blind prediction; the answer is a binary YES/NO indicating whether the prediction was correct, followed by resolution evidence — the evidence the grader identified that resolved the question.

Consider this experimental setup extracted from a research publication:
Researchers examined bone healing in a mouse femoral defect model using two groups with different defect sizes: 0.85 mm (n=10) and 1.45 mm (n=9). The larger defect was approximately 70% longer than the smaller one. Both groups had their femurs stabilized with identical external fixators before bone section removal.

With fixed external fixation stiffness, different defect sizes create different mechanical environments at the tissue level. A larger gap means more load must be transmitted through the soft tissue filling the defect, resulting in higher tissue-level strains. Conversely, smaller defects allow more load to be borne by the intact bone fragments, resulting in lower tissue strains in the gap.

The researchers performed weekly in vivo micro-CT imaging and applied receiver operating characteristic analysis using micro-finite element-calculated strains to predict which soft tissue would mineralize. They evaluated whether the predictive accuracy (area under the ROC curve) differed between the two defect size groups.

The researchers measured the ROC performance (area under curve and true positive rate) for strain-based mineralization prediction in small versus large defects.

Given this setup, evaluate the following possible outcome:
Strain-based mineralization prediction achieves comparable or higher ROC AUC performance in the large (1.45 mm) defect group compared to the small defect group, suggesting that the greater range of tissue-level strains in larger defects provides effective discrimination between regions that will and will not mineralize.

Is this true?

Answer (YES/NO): YES